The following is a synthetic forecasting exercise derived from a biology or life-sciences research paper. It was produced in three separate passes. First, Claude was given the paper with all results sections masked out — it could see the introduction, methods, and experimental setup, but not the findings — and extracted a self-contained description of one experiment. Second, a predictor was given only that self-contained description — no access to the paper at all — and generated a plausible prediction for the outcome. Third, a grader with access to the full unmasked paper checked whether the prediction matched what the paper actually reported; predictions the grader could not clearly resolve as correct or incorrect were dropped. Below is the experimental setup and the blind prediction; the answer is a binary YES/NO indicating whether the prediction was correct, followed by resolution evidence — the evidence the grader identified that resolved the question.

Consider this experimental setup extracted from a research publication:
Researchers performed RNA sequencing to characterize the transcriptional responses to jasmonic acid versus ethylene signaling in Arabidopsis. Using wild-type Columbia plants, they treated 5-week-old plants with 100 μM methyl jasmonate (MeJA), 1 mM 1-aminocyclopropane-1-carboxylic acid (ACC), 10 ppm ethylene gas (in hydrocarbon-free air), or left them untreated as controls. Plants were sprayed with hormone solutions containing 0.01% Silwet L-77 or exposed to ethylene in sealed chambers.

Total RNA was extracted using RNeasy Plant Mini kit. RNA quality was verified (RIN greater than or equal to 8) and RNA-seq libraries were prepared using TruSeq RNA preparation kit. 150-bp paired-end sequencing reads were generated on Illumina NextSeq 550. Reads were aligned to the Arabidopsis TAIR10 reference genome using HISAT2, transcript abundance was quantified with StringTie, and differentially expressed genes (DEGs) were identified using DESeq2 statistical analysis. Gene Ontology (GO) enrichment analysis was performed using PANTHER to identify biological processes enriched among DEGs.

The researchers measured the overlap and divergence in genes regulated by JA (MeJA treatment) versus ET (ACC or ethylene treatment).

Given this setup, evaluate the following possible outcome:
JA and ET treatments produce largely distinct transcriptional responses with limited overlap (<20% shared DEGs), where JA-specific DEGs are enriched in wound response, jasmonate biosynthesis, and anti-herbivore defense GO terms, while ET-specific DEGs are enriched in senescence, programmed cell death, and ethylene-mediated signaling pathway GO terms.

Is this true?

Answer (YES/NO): NO